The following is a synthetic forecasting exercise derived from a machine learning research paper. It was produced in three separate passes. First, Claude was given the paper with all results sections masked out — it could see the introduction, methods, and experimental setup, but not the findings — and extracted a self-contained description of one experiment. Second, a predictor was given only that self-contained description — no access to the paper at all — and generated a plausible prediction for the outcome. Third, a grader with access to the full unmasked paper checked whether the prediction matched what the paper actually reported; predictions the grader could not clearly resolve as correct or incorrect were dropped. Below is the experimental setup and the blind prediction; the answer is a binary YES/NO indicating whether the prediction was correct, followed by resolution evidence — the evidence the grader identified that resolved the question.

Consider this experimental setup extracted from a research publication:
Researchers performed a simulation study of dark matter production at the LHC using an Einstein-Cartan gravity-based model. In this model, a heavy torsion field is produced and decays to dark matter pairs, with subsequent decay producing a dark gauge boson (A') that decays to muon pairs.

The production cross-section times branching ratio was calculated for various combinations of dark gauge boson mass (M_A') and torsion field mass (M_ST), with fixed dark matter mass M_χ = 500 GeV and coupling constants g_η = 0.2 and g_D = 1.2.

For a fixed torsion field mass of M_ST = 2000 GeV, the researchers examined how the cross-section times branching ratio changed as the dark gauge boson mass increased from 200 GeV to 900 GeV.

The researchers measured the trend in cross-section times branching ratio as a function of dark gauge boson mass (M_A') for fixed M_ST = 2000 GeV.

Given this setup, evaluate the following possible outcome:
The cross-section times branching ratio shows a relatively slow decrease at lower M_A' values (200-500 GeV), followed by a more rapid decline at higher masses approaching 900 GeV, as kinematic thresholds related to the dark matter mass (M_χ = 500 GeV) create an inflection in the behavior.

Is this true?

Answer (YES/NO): NO